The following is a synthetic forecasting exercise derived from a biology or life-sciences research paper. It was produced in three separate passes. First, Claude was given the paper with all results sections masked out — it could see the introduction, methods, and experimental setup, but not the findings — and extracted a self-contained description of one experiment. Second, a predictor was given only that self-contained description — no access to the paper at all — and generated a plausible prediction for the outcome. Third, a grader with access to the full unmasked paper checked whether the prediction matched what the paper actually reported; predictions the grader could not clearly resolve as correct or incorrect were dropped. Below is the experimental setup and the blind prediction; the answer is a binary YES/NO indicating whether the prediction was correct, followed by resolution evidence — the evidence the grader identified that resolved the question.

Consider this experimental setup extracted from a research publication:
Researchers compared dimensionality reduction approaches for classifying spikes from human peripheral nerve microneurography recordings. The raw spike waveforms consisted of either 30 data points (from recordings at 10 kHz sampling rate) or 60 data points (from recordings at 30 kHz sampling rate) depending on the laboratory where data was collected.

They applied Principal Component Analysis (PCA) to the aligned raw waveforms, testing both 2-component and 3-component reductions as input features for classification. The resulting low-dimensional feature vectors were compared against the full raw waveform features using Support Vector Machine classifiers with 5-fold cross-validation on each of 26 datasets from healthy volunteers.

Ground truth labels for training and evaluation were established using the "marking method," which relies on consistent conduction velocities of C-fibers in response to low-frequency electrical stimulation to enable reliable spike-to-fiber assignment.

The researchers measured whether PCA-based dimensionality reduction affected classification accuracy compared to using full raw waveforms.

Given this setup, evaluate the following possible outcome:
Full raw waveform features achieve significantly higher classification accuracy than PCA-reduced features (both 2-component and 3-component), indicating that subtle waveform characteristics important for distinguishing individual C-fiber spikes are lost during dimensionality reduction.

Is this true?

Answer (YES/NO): YES